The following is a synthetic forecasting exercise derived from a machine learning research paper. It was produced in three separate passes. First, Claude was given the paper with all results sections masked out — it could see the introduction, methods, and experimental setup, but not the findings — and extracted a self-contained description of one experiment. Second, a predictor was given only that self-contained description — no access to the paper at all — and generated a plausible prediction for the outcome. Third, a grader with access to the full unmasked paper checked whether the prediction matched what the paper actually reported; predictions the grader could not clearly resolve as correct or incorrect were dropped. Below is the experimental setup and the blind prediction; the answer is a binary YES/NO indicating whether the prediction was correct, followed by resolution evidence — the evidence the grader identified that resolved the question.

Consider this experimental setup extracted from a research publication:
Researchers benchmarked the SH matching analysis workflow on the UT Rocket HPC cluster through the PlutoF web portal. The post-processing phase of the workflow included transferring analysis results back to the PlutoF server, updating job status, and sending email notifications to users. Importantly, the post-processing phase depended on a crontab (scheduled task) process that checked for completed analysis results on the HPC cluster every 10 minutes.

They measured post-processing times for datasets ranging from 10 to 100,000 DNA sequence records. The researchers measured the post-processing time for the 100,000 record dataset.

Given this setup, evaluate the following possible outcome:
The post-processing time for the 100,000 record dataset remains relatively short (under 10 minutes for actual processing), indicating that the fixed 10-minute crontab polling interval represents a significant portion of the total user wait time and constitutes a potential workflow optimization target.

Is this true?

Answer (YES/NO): NO